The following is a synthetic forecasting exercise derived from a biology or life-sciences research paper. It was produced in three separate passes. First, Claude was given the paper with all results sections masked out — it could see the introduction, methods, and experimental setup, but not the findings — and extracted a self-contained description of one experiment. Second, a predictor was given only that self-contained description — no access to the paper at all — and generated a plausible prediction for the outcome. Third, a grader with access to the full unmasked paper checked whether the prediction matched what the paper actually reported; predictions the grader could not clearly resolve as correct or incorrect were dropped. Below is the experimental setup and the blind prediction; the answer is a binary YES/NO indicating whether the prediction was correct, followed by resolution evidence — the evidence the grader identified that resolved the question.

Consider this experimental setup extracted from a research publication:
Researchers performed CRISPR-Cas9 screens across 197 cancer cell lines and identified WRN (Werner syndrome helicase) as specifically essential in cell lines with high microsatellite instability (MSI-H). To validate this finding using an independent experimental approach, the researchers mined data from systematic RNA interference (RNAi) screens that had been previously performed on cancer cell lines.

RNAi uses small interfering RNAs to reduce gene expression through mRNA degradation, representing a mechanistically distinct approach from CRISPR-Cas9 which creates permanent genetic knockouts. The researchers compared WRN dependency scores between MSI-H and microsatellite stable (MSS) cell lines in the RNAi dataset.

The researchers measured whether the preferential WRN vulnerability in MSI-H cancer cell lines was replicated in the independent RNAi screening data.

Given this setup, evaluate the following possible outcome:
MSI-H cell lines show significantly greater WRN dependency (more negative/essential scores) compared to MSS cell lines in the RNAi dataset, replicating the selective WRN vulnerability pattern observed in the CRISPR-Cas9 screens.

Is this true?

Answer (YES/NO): YES